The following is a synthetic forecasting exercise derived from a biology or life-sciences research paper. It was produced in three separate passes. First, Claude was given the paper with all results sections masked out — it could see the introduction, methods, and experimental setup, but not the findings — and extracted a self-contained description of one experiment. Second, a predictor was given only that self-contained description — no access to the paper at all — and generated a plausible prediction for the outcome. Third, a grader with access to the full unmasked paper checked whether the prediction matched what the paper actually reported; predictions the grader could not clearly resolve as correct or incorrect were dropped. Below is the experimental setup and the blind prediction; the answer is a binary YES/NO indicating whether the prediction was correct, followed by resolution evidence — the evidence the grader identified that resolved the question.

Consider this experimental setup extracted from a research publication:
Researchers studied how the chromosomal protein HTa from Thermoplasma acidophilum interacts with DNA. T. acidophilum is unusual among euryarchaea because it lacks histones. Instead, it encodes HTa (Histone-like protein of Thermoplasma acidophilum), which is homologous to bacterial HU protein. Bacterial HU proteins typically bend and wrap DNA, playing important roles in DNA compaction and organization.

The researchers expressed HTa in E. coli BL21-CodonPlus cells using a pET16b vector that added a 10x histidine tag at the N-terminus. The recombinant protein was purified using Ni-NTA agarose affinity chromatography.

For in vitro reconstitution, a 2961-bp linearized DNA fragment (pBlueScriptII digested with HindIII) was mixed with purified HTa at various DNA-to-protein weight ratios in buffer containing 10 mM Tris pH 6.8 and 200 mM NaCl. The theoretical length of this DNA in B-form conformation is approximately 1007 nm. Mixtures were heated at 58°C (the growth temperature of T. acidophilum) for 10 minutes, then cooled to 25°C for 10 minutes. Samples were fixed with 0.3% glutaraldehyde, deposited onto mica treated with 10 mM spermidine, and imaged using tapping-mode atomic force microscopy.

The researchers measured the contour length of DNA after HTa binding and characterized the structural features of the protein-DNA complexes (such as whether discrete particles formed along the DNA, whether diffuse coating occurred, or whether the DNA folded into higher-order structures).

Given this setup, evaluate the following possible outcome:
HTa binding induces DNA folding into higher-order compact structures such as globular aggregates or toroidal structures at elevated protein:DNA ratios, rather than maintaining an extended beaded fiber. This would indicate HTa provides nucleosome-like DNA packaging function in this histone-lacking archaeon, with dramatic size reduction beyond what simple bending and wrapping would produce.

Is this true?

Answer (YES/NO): NO